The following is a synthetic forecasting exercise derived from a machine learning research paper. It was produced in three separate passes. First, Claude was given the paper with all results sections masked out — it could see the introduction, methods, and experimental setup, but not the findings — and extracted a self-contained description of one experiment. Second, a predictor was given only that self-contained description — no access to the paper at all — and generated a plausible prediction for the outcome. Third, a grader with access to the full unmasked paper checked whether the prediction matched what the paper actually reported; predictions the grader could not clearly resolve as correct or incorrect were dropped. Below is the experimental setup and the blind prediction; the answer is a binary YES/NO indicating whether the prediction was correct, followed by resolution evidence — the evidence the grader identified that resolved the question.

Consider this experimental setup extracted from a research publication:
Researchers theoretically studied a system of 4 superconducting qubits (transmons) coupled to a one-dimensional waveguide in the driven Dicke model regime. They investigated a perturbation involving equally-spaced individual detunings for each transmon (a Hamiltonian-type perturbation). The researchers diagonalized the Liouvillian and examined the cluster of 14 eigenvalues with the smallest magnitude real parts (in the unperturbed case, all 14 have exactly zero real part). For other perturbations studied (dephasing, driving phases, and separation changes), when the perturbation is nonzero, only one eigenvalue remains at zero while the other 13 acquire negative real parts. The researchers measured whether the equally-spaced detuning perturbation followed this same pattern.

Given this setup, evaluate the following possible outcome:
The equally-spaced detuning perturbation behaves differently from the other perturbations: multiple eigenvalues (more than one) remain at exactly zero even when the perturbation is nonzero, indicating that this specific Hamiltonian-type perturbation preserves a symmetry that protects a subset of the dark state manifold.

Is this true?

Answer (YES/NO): NO